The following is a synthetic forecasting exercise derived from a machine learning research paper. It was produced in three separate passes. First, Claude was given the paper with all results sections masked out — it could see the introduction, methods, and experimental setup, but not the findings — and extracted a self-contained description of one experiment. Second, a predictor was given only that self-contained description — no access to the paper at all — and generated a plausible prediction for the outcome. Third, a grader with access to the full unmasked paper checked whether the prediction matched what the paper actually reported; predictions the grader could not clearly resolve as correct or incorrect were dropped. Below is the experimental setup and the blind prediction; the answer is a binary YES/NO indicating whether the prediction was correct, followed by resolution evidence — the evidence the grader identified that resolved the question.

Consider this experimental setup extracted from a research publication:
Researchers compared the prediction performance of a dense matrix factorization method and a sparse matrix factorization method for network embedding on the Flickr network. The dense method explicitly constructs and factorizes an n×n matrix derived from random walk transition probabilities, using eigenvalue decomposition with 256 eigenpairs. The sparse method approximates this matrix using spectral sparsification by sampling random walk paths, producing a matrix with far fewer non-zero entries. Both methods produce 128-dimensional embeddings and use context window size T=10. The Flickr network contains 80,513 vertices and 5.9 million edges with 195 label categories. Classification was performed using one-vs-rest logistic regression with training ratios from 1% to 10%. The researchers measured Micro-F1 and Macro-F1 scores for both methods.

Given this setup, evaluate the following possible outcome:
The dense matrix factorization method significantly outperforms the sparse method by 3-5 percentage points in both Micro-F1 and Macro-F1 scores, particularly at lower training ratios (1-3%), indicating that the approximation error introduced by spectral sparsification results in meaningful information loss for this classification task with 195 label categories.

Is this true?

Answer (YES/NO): NO